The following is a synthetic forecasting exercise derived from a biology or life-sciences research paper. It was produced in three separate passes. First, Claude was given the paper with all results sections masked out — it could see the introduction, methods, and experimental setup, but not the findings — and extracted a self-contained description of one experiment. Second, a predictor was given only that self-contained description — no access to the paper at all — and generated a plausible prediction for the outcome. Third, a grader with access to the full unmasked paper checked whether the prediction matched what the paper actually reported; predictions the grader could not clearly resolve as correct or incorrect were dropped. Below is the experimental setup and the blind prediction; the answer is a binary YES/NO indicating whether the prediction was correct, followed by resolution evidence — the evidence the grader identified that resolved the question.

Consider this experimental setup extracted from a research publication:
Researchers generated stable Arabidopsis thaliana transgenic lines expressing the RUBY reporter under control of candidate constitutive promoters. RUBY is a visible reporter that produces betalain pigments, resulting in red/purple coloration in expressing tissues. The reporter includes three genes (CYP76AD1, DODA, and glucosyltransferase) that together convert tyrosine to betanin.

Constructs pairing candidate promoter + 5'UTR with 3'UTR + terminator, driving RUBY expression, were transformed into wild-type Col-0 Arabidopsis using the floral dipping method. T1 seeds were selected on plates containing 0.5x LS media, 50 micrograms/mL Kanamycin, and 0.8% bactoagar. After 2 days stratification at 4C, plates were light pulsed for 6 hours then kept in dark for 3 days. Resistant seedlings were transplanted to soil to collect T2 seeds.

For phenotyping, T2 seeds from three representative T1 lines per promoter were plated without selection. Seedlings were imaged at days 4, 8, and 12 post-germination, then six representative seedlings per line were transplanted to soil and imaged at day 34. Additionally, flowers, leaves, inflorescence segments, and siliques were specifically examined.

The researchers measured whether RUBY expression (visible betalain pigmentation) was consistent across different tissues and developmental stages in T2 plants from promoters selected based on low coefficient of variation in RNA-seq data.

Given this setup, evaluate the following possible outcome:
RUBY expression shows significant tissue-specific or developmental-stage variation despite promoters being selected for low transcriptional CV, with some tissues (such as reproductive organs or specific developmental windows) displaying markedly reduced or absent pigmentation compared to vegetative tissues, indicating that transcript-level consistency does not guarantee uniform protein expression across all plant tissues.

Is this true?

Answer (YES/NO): NO